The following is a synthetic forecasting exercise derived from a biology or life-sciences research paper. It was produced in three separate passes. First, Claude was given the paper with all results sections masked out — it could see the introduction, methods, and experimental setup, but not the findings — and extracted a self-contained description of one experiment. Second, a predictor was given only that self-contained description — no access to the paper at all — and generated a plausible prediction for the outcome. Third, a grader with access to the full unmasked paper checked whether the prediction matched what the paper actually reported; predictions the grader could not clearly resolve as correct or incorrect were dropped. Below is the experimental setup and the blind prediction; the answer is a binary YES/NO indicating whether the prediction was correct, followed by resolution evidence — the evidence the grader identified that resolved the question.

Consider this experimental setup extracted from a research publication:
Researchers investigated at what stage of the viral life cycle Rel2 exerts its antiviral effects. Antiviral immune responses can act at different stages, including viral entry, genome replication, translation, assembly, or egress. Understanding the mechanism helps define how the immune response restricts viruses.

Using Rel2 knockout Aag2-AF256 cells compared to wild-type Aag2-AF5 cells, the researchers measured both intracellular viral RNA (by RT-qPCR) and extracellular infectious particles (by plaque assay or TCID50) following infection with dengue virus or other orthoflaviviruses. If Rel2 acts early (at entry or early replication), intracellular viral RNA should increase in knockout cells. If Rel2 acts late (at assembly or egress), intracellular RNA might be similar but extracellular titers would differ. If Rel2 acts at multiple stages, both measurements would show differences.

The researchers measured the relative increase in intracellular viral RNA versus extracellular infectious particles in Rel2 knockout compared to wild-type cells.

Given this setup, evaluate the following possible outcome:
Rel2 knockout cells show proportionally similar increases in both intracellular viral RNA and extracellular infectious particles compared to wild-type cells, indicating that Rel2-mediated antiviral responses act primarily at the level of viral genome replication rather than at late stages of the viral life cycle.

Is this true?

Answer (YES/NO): NO